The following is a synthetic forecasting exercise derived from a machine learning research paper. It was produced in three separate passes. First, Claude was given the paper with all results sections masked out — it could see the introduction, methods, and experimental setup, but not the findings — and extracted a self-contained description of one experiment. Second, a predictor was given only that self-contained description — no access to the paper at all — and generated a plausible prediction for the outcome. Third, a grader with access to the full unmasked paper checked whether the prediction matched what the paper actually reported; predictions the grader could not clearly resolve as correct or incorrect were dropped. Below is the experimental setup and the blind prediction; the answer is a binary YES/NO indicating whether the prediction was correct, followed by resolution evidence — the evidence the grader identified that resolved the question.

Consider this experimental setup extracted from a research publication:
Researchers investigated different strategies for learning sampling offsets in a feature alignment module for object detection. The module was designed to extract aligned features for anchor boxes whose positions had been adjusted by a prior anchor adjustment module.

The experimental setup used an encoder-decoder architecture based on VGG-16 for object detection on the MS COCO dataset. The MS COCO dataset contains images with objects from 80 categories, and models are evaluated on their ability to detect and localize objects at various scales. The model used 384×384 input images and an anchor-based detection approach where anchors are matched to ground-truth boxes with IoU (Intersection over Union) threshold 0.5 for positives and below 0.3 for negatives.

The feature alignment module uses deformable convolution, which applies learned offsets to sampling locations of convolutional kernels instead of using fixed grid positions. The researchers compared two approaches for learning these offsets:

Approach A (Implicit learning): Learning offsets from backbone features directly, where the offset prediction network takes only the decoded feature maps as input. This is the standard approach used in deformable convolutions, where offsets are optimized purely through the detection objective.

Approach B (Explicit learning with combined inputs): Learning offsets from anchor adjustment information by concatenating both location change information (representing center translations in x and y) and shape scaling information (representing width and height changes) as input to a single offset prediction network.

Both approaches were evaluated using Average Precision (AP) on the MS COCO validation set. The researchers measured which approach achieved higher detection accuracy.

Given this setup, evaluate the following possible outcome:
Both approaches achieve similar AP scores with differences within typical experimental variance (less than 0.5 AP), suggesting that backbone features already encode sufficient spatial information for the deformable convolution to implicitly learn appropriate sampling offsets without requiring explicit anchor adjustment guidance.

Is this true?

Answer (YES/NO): NO